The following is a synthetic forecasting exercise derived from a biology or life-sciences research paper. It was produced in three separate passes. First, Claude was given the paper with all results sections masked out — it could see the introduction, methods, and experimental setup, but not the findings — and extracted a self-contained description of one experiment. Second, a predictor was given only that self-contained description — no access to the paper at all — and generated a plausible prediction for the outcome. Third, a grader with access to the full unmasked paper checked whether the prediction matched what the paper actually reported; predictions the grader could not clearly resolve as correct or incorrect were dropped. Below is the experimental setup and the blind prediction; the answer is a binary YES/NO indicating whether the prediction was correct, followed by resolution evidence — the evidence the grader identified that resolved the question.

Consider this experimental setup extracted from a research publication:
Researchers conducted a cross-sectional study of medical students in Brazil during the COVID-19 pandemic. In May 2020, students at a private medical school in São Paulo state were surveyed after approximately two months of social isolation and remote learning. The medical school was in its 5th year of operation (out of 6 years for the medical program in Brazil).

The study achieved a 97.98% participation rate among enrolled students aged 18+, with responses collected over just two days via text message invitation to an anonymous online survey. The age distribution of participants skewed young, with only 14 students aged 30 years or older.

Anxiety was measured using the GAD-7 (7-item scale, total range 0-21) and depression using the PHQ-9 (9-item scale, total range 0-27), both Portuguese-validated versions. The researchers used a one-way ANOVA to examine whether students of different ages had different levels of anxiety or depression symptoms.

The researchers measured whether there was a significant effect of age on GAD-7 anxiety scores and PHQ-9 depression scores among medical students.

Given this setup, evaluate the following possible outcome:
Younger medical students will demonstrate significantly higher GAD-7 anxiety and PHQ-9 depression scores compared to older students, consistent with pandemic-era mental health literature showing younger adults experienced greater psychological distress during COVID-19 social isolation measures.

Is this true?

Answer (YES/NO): NO